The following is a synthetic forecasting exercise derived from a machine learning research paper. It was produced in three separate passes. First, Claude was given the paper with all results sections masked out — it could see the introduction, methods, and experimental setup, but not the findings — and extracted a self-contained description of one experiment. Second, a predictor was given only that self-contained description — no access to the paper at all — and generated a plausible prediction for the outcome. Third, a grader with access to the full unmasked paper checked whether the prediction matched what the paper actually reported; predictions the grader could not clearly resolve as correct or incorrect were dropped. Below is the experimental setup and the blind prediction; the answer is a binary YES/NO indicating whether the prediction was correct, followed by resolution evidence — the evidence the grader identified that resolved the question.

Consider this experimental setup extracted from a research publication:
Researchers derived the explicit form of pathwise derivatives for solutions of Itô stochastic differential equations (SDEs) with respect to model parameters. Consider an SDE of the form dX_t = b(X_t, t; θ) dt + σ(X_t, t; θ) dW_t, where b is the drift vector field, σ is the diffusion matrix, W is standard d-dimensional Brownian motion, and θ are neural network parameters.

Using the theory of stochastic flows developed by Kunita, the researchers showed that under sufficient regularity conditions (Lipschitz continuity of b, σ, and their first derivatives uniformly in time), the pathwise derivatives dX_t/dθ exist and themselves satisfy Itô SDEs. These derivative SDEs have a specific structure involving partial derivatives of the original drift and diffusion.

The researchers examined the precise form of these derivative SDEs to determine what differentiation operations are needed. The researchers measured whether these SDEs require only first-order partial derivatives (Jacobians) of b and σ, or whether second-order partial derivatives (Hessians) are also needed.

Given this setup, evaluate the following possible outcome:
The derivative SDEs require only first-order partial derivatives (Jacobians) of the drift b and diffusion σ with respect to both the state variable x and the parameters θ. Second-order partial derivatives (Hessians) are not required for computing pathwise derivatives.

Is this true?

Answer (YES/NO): YES